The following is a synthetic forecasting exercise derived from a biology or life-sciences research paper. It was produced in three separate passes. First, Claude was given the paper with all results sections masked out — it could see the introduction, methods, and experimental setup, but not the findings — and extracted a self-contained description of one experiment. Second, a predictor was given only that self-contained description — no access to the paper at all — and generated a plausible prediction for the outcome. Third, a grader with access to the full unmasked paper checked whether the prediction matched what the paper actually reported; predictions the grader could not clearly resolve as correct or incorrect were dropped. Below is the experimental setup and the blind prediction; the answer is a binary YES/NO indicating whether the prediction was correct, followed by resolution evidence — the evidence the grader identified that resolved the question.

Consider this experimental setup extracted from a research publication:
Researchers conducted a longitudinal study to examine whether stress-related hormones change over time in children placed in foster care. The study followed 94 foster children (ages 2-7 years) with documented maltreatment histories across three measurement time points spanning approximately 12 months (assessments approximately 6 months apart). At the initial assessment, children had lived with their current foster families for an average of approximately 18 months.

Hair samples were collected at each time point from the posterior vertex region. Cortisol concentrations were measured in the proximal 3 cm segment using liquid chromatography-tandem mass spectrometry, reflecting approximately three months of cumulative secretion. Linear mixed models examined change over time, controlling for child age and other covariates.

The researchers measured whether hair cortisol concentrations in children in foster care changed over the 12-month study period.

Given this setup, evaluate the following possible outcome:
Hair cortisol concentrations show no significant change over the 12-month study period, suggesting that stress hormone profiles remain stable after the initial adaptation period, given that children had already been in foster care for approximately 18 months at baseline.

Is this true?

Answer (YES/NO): YES